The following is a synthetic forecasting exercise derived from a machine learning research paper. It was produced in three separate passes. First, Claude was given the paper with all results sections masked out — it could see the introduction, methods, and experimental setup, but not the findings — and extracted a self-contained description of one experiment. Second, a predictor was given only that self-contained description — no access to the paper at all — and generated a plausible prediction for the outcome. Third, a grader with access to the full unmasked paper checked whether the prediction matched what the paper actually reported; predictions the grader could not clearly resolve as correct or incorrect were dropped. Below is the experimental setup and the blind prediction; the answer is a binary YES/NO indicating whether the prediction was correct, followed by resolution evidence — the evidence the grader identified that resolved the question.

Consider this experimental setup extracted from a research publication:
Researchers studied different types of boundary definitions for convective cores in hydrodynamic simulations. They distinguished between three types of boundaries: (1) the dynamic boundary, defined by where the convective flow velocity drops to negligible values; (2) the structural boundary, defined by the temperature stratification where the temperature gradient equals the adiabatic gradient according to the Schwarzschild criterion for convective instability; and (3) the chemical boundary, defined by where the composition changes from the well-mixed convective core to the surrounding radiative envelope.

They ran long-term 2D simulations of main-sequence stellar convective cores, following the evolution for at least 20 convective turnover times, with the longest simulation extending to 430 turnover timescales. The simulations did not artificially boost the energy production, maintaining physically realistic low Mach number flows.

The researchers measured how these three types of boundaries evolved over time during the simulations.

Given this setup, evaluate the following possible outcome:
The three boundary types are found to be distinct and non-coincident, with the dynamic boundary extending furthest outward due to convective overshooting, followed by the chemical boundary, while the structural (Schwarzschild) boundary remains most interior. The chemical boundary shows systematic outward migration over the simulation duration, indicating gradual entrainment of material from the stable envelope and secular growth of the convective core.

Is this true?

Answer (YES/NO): NO